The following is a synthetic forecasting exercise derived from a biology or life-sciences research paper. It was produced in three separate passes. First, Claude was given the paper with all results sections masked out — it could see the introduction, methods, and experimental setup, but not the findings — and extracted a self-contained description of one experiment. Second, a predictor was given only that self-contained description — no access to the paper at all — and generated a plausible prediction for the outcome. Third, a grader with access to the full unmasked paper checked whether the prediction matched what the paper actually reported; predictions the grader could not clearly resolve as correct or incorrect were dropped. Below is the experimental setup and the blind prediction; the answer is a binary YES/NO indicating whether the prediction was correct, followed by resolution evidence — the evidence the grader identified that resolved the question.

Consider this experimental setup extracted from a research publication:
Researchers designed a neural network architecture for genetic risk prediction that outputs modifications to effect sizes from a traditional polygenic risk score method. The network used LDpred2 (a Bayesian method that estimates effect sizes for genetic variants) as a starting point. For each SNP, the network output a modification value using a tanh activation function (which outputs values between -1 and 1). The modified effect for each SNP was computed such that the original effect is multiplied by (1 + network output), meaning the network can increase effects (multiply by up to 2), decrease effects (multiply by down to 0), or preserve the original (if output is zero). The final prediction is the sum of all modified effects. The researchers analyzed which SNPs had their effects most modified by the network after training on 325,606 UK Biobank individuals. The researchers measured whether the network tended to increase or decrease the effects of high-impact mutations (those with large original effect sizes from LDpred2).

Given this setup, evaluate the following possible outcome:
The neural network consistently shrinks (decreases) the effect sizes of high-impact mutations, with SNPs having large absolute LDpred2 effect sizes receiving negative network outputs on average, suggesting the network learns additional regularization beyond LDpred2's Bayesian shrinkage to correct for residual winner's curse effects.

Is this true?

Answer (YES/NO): NO